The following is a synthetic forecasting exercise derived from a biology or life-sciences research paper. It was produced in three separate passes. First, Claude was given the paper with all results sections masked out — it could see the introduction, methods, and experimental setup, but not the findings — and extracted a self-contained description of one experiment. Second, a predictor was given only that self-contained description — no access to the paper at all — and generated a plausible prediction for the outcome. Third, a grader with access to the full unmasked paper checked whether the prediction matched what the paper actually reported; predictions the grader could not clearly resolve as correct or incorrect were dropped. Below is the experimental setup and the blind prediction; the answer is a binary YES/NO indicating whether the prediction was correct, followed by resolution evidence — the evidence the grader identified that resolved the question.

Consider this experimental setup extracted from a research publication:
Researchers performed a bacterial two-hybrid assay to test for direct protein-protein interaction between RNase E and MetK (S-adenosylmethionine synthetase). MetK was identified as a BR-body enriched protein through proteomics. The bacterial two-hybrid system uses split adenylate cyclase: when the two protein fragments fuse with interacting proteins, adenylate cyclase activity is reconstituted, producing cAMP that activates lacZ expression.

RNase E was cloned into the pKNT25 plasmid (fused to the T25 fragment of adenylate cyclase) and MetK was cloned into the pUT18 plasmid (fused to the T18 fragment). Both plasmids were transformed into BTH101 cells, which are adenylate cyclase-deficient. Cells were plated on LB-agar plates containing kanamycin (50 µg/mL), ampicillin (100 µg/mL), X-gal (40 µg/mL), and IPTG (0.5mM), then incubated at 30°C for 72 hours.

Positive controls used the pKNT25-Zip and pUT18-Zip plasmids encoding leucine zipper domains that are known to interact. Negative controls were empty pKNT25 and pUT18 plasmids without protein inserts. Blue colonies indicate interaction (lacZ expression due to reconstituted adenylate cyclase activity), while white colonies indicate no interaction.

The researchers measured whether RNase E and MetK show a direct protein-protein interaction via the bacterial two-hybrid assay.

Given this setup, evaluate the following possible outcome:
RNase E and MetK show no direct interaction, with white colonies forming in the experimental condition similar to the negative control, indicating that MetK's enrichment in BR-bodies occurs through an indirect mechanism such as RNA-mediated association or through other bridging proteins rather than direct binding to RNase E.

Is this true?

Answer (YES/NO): NO